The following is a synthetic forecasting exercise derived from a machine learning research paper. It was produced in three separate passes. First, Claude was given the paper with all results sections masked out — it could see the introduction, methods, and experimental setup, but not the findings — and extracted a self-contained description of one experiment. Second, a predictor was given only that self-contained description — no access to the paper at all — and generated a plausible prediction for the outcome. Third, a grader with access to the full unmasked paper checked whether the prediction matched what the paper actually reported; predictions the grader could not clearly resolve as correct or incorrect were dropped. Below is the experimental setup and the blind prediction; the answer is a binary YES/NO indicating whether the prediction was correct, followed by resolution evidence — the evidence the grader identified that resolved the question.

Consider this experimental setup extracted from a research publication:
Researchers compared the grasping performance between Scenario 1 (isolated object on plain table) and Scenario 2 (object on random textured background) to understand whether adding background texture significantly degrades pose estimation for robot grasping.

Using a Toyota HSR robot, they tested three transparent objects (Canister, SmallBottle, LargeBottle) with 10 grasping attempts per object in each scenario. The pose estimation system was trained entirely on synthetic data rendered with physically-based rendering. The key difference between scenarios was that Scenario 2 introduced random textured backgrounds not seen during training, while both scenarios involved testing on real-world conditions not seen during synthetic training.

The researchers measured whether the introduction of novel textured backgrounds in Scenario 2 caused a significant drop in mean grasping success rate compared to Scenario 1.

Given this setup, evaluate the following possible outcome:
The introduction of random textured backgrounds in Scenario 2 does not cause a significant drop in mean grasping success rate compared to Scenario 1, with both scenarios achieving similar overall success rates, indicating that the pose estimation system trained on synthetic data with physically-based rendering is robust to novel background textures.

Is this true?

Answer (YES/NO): YES